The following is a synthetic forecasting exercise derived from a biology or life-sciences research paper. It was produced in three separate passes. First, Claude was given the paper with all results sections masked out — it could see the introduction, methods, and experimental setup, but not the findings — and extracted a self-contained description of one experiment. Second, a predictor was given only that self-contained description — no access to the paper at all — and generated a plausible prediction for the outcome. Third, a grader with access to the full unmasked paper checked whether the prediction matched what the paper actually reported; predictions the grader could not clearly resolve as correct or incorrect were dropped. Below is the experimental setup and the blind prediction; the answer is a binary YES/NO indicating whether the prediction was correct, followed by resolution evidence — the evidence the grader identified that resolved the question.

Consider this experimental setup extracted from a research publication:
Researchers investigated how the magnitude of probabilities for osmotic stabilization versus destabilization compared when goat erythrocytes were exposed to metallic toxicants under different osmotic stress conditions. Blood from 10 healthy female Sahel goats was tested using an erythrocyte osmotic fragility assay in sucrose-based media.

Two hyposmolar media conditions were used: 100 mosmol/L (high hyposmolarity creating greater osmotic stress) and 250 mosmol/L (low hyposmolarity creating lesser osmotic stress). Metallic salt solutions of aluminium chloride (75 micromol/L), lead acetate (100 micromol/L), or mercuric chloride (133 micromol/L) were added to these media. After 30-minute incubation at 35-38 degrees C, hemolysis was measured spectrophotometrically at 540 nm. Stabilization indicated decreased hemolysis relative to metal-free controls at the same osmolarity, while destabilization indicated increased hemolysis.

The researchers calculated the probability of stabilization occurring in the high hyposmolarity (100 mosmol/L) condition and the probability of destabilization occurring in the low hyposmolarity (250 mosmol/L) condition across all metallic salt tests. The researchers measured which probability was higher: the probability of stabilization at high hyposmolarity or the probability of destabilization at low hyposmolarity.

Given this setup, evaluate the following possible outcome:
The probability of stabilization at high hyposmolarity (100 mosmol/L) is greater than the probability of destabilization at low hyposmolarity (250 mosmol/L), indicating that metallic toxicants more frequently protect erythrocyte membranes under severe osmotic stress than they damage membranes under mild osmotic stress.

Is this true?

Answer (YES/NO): YES